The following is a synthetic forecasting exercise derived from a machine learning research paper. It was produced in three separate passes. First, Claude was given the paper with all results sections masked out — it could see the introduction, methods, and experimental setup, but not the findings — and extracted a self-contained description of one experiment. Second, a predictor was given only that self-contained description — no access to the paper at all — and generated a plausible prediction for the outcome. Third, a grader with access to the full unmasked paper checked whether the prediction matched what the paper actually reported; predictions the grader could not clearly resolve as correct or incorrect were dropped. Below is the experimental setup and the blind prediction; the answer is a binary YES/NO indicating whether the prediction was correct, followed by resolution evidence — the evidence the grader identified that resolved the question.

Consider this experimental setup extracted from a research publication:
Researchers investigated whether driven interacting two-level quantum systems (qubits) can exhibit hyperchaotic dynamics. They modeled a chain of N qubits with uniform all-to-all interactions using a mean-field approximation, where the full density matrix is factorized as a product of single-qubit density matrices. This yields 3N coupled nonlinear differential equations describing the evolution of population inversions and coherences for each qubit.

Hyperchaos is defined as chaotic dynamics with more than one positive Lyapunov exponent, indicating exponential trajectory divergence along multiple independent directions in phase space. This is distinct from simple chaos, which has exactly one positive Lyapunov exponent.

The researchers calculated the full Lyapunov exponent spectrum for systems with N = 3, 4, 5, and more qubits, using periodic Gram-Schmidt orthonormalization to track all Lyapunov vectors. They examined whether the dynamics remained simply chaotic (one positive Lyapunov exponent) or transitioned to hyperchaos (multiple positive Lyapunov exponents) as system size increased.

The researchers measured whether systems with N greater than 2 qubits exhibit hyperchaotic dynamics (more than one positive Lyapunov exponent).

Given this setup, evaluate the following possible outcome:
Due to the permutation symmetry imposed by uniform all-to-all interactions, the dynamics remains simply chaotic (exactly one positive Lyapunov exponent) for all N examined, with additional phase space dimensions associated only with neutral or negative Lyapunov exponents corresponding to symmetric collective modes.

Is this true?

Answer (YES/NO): NO